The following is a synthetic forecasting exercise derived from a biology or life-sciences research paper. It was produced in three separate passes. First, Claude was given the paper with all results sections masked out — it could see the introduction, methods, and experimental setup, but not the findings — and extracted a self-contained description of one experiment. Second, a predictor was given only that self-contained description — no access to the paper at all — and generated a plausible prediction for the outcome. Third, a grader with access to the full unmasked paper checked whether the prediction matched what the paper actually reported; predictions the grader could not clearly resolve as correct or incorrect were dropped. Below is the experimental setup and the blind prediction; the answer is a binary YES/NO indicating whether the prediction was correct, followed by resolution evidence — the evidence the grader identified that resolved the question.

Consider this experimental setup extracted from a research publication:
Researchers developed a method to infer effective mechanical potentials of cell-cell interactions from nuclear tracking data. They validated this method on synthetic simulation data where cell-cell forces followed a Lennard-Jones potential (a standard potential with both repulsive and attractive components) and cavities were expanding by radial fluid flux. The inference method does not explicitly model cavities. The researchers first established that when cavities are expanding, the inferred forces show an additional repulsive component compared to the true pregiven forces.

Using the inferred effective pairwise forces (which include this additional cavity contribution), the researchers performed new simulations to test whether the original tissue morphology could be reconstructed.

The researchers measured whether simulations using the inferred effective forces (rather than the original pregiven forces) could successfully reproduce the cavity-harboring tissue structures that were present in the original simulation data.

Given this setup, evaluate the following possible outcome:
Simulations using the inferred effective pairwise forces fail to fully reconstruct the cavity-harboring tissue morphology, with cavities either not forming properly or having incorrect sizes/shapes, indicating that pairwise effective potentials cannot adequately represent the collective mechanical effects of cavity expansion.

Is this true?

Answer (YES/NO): NO